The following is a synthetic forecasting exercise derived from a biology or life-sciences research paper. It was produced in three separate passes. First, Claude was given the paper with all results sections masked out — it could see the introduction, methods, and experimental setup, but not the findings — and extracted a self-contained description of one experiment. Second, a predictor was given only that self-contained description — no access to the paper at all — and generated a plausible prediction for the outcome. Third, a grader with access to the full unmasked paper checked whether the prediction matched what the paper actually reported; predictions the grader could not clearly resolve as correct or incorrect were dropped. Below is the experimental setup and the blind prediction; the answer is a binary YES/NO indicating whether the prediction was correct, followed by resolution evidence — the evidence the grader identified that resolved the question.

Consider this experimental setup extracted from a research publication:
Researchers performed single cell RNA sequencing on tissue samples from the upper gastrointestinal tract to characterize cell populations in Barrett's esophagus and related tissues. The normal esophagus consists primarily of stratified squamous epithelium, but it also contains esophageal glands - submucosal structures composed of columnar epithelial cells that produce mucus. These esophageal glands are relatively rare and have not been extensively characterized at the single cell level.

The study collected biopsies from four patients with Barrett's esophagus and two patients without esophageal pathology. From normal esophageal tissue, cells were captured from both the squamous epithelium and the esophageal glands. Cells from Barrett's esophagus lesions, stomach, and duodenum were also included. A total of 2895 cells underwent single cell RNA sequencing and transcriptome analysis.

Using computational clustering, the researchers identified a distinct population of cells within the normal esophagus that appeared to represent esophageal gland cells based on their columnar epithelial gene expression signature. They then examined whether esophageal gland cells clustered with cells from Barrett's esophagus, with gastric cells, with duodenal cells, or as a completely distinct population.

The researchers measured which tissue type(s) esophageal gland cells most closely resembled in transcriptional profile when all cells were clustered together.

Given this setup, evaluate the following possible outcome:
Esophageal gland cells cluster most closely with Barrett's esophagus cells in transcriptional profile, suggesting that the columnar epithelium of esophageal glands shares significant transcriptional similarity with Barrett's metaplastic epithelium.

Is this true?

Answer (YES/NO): YES